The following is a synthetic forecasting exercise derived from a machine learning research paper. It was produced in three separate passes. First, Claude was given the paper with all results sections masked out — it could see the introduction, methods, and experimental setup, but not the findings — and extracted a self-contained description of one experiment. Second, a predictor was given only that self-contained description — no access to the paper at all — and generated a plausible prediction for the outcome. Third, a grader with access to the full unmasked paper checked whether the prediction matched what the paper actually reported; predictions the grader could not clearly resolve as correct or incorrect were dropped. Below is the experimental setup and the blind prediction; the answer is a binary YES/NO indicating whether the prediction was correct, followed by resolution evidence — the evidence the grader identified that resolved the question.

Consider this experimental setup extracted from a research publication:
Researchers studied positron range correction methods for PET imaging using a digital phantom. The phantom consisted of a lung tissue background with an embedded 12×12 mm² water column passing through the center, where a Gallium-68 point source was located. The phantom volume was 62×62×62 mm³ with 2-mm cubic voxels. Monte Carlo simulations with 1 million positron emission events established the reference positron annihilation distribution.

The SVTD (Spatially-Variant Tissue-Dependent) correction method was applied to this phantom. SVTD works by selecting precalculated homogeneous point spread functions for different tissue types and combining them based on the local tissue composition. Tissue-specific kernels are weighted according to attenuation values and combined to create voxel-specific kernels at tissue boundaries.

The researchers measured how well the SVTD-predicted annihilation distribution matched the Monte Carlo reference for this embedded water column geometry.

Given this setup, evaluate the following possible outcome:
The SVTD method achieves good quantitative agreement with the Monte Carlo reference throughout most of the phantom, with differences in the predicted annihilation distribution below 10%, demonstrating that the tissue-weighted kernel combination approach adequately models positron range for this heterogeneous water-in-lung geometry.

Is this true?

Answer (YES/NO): NO